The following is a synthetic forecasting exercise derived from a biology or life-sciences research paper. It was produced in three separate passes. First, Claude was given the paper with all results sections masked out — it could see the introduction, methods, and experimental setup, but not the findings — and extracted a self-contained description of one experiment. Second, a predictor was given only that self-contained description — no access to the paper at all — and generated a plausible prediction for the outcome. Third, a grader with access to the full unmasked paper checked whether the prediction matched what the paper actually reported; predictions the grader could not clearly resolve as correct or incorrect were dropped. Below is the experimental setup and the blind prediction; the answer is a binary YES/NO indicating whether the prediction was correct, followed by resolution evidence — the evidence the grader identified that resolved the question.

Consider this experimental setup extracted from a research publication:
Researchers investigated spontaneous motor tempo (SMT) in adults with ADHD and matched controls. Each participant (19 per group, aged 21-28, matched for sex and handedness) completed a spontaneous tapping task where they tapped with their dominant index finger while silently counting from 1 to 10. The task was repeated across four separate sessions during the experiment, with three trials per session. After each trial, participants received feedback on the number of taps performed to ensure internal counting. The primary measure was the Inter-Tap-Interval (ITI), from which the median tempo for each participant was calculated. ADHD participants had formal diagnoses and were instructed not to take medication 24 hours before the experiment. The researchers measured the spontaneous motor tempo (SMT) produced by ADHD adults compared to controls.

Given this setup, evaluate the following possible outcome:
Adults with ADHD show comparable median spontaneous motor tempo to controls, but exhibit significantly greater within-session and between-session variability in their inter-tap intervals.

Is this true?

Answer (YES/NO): NO